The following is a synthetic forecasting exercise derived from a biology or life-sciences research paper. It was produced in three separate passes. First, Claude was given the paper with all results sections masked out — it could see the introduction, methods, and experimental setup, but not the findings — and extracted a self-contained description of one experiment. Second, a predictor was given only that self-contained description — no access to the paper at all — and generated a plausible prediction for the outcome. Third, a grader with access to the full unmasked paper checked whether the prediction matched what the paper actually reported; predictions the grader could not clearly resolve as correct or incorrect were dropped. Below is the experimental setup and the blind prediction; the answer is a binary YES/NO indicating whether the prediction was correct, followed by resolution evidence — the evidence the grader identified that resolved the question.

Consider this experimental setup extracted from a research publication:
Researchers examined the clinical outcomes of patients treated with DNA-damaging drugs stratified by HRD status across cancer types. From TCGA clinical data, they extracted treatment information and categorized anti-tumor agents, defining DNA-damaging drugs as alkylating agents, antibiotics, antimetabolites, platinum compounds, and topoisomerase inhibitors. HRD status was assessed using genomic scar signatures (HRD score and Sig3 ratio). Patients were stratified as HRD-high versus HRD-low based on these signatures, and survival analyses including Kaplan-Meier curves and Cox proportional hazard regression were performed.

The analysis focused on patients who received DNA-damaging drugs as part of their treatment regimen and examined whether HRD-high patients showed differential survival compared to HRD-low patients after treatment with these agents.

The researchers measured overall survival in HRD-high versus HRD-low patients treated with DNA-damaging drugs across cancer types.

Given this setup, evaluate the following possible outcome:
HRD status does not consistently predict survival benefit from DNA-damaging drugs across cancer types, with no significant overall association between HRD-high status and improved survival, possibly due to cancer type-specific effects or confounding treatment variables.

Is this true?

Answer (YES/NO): NO